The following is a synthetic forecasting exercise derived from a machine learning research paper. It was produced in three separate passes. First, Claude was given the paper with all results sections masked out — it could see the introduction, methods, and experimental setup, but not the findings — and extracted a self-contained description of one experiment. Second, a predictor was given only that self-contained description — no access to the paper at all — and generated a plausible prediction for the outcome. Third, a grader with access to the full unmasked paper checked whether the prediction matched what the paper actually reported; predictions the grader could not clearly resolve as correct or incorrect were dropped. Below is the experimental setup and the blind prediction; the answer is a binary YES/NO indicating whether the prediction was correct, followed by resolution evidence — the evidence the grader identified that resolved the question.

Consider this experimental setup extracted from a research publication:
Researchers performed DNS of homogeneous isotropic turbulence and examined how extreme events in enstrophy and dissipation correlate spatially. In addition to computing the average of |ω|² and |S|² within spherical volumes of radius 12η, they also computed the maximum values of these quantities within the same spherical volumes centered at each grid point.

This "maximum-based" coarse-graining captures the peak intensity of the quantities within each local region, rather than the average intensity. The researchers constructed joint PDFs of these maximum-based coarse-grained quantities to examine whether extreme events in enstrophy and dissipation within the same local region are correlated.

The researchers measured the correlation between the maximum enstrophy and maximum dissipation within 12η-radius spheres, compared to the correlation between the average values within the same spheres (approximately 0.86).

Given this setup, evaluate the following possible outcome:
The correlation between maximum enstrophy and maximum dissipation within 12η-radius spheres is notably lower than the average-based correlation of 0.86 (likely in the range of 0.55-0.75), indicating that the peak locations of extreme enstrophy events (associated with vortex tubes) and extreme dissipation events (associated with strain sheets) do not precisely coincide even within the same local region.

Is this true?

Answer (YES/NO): NO